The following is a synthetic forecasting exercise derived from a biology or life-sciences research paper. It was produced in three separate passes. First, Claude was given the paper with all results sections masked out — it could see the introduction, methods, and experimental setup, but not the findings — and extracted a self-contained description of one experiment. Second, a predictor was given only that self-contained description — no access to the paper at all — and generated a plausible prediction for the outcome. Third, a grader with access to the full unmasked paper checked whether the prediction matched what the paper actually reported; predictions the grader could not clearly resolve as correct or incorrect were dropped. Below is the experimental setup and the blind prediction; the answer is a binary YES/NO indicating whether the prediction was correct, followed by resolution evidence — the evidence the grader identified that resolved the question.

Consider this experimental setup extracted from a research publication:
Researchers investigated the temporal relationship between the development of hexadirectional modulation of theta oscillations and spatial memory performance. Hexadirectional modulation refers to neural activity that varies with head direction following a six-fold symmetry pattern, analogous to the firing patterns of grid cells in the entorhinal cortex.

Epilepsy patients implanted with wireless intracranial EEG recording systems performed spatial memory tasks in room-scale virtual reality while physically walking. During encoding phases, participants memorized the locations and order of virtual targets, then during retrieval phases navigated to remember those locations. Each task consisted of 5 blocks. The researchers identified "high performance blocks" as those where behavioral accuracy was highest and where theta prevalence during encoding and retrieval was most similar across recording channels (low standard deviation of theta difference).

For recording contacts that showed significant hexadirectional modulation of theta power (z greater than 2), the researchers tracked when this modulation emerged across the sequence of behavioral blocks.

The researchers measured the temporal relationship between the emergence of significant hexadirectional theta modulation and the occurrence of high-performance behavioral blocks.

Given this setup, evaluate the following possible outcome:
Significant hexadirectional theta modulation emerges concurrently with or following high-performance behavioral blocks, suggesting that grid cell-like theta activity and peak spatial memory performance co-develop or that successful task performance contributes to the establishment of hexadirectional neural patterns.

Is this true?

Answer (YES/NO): YES